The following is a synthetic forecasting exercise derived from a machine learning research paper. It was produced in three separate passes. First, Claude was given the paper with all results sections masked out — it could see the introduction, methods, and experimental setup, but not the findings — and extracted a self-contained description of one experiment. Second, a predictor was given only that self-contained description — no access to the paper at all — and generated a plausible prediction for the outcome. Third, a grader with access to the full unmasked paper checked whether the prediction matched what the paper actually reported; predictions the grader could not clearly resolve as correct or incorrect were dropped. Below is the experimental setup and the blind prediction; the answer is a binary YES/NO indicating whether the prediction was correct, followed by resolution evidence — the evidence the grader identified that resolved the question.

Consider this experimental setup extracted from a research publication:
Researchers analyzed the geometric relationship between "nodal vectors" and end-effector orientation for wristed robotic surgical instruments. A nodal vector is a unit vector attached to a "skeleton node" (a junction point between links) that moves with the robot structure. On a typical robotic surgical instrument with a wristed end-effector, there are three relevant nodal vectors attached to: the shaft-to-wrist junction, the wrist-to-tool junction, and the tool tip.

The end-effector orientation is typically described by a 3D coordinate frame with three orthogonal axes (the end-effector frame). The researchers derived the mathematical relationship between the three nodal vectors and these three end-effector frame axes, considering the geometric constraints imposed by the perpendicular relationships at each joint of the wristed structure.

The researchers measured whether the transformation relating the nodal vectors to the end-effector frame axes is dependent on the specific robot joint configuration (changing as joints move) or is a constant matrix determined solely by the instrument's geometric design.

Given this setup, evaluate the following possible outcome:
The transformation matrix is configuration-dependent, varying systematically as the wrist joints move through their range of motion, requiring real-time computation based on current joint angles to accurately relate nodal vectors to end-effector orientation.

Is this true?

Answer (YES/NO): NO